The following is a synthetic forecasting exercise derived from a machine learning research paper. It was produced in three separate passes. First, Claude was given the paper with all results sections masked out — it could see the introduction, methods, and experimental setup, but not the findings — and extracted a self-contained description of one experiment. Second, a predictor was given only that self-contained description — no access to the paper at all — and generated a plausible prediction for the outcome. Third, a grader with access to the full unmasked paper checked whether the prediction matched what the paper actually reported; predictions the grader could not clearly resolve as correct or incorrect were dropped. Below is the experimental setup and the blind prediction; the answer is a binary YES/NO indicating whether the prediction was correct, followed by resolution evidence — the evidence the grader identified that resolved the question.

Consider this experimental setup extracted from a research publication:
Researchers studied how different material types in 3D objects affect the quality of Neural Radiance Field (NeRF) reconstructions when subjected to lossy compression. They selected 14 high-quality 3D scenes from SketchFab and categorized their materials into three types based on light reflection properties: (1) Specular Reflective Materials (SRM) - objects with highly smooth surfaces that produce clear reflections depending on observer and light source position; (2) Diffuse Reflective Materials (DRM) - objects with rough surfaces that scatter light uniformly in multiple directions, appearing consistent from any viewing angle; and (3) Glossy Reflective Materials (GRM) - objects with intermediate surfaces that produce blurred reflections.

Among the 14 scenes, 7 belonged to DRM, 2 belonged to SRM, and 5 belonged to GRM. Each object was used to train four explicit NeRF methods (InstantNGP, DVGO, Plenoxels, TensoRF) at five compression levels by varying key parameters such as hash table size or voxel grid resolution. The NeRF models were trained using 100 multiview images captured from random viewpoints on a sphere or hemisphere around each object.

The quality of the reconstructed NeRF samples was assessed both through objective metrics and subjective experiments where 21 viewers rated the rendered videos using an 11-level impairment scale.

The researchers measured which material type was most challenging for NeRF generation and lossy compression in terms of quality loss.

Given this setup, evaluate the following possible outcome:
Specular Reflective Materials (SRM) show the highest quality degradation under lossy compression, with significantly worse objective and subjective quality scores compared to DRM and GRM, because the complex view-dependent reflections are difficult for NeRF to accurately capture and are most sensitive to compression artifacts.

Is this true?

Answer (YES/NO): YES